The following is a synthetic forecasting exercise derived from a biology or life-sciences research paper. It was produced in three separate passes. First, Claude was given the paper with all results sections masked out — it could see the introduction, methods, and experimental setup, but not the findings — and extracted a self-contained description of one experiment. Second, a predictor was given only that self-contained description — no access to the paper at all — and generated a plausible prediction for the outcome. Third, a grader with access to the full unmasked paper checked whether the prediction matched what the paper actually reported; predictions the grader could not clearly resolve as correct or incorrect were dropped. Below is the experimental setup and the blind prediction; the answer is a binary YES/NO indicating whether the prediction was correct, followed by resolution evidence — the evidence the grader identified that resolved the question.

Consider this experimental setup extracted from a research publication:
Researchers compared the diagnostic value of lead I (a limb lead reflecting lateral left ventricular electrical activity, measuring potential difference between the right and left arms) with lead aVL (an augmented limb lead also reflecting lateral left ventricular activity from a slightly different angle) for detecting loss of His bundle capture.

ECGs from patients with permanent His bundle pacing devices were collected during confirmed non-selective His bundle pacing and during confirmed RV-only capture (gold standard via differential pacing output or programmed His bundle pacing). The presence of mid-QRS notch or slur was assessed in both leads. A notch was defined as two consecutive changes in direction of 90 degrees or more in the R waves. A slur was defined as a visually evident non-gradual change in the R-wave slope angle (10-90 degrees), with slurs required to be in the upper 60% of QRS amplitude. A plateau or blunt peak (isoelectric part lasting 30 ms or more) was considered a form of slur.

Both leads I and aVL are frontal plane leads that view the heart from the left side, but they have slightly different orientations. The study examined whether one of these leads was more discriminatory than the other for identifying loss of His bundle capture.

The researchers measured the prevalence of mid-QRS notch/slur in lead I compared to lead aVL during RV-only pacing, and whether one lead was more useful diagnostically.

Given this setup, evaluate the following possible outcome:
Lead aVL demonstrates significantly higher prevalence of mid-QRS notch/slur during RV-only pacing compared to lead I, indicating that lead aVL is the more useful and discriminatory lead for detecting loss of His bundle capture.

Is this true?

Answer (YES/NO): NO